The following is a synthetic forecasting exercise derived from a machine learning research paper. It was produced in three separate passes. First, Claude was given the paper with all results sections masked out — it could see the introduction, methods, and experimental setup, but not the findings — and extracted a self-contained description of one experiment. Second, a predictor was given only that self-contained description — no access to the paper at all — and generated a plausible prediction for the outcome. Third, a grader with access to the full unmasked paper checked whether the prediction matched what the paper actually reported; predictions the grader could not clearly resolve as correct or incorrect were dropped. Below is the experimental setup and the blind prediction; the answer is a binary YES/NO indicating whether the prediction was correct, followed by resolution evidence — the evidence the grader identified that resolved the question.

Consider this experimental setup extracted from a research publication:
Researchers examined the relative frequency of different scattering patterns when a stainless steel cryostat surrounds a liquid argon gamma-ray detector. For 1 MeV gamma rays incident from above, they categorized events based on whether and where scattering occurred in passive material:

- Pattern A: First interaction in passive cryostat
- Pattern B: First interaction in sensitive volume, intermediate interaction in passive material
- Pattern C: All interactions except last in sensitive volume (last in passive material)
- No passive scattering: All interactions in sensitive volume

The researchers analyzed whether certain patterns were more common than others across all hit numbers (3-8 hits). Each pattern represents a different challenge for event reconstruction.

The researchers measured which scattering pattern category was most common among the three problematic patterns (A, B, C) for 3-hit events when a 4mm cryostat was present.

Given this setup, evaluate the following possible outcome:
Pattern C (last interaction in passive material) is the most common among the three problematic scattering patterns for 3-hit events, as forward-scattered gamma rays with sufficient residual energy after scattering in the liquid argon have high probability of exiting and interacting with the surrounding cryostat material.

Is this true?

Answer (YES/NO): YES